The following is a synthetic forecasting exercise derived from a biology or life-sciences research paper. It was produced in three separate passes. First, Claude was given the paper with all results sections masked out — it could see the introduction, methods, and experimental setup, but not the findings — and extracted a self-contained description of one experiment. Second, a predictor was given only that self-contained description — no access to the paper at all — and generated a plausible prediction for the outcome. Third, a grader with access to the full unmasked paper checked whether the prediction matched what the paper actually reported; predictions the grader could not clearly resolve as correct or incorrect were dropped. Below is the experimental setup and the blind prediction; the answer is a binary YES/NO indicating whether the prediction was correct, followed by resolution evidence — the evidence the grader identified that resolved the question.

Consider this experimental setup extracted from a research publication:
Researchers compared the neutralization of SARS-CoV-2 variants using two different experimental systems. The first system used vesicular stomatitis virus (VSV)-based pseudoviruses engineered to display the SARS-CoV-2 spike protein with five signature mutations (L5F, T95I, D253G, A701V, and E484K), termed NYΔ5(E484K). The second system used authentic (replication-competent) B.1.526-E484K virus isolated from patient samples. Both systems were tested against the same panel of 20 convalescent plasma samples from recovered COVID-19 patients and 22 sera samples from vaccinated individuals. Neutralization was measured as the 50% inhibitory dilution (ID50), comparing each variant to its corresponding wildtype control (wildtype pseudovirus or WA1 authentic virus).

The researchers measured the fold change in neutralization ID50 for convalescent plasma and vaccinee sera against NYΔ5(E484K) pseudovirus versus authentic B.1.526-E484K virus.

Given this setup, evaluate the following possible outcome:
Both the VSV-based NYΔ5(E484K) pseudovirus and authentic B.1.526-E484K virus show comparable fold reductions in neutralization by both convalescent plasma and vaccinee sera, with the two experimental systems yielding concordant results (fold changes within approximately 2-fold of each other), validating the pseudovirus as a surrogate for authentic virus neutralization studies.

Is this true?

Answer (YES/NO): NO